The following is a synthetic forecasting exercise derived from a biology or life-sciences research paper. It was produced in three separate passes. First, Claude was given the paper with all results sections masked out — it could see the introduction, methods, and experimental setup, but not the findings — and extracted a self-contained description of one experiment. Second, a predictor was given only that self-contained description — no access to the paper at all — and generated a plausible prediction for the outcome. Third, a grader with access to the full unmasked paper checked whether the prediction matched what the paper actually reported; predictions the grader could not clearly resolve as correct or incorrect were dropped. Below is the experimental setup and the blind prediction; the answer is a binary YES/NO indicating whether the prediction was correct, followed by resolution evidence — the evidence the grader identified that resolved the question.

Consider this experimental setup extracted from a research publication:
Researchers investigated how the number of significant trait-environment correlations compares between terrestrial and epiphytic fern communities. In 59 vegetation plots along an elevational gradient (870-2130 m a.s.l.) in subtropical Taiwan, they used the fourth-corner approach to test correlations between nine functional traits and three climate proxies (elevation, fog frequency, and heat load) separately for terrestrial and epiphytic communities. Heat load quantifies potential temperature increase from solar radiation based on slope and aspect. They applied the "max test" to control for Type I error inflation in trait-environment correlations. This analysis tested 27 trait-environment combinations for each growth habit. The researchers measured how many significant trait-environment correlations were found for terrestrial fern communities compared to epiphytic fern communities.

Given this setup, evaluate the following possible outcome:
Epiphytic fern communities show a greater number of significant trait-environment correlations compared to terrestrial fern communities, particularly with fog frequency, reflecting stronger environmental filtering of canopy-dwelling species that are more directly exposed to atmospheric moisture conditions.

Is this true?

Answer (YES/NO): NO